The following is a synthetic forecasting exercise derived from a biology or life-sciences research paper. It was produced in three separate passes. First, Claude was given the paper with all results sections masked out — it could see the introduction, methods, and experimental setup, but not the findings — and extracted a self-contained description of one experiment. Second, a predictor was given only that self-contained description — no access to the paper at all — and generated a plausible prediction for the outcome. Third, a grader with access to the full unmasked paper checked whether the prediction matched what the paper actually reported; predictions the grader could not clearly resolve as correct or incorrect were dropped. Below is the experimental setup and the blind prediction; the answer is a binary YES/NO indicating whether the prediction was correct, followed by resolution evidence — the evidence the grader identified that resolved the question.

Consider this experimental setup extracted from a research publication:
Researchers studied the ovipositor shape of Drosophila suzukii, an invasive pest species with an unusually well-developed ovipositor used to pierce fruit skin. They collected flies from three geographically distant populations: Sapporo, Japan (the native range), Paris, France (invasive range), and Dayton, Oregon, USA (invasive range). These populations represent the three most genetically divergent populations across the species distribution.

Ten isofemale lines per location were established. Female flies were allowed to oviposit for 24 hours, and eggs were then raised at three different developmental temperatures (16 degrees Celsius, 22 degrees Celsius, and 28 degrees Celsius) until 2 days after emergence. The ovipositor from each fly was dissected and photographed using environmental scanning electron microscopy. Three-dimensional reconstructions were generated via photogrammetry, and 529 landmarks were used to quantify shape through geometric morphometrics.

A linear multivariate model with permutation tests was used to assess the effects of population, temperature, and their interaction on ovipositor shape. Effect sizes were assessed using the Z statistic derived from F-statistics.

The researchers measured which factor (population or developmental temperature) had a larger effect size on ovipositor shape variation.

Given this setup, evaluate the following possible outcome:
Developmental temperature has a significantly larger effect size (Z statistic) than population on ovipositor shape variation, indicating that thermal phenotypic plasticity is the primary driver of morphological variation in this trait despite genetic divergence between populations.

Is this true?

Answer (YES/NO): NO